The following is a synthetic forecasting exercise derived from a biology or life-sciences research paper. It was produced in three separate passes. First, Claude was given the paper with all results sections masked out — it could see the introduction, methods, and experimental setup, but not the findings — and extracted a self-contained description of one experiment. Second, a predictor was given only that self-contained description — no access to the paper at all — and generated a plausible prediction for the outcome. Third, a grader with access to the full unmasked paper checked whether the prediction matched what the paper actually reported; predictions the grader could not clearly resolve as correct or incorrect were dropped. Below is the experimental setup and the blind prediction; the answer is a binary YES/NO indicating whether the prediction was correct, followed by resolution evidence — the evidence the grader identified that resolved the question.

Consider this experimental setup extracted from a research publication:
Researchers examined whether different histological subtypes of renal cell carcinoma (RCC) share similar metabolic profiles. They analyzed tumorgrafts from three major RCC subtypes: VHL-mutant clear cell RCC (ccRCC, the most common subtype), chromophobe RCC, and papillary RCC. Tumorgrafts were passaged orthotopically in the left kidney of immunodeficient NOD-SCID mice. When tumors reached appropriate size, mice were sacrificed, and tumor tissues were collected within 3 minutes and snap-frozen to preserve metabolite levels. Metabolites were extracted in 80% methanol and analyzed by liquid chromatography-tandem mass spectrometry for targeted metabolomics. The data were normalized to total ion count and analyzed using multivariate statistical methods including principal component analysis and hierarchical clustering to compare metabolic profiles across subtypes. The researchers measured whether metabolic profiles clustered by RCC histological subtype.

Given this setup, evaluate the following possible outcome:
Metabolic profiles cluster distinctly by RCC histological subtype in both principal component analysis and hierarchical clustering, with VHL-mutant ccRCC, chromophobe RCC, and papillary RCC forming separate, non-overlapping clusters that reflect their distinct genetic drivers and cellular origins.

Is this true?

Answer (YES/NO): NO